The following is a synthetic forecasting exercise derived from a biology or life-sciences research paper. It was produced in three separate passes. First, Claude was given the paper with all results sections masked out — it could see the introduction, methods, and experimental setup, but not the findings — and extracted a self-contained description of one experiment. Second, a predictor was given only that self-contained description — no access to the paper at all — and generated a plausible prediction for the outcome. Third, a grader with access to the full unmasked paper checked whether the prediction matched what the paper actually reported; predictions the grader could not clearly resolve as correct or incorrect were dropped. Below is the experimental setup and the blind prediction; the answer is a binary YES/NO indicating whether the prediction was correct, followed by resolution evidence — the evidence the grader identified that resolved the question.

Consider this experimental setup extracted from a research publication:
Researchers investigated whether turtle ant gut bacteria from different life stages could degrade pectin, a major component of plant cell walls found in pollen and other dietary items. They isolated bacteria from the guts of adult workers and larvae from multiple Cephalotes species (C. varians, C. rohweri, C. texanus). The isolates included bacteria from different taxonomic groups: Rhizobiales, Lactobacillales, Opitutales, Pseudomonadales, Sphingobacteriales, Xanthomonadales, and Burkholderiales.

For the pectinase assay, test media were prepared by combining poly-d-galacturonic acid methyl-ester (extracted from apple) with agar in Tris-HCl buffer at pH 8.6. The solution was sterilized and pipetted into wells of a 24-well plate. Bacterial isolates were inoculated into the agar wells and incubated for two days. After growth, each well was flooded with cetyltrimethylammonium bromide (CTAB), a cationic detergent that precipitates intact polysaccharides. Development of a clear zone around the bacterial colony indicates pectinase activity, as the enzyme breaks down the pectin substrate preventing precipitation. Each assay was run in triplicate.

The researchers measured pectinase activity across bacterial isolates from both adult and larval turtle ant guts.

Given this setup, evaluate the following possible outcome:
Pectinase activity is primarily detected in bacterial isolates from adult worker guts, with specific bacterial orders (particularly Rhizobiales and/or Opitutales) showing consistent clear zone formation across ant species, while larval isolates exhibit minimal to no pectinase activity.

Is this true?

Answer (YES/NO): NO